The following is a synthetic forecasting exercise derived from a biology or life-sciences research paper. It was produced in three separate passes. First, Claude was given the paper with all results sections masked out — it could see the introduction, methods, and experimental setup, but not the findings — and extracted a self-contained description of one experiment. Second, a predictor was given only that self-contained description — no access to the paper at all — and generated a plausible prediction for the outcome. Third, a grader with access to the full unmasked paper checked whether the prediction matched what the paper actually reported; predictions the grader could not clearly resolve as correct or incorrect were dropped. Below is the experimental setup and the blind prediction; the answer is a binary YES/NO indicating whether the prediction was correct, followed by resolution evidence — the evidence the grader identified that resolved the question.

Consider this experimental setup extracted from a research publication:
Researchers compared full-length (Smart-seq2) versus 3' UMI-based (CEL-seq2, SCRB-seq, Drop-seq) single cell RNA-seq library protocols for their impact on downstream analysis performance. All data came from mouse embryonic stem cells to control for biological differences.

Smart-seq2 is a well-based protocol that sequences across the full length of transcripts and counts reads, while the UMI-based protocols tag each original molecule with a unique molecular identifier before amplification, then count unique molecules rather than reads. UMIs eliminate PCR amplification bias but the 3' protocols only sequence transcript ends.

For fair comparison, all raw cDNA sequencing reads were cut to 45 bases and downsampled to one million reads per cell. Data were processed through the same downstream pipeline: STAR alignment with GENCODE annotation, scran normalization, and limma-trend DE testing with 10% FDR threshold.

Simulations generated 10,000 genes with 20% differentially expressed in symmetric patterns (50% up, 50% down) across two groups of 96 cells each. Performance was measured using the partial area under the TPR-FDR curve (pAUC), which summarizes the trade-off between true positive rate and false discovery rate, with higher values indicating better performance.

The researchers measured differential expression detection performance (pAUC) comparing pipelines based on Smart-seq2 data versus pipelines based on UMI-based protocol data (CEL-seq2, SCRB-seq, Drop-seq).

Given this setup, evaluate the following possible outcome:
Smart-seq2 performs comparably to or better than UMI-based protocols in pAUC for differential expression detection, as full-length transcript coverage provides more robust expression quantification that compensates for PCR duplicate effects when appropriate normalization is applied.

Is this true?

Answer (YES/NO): NO